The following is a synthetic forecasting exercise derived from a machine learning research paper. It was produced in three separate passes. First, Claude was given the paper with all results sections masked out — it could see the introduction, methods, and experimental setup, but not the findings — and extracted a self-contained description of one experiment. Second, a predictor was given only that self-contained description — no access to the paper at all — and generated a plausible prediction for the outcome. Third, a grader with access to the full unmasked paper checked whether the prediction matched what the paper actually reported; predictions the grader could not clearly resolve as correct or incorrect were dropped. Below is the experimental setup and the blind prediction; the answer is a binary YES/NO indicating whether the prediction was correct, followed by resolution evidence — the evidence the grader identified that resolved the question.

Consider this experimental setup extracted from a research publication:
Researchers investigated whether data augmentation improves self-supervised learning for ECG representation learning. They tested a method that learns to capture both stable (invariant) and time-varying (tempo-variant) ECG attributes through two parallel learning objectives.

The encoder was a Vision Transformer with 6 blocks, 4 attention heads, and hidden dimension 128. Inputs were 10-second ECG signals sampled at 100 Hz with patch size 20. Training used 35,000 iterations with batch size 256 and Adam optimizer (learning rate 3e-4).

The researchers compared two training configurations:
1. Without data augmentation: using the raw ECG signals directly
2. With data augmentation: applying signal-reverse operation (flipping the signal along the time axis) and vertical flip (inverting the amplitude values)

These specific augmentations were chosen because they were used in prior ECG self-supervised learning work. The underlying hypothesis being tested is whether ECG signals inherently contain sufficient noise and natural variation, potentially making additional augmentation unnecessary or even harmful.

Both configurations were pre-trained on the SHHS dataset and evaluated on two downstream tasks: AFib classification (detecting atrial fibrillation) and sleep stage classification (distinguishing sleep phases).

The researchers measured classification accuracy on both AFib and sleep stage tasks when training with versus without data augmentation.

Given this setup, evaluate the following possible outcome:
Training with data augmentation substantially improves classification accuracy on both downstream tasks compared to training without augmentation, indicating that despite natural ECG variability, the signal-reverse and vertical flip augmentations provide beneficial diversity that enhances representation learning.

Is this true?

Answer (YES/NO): NO